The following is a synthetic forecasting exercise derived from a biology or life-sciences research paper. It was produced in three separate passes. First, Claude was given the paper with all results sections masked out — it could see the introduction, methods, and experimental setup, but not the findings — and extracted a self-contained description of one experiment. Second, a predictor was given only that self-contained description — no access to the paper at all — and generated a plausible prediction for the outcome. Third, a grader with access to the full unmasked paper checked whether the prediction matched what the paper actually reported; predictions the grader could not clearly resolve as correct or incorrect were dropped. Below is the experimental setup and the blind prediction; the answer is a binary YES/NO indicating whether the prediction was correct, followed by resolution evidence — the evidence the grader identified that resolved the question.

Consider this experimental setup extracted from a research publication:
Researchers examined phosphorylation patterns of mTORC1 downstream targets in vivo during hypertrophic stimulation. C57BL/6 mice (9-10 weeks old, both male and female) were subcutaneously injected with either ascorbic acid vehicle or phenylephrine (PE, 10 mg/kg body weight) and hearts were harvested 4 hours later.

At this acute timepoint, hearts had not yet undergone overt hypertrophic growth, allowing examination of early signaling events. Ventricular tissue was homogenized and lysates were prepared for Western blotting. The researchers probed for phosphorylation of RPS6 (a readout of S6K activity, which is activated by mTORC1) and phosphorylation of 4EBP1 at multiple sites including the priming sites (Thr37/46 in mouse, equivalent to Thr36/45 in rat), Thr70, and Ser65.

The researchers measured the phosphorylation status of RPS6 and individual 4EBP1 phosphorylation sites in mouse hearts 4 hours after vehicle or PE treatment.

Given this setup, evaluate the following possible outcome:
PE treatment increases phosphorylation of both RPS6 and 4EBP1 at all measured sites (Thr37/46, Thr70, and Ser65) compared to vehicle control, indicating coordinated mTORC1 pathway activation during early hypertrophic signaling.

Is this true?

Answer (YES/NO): NO